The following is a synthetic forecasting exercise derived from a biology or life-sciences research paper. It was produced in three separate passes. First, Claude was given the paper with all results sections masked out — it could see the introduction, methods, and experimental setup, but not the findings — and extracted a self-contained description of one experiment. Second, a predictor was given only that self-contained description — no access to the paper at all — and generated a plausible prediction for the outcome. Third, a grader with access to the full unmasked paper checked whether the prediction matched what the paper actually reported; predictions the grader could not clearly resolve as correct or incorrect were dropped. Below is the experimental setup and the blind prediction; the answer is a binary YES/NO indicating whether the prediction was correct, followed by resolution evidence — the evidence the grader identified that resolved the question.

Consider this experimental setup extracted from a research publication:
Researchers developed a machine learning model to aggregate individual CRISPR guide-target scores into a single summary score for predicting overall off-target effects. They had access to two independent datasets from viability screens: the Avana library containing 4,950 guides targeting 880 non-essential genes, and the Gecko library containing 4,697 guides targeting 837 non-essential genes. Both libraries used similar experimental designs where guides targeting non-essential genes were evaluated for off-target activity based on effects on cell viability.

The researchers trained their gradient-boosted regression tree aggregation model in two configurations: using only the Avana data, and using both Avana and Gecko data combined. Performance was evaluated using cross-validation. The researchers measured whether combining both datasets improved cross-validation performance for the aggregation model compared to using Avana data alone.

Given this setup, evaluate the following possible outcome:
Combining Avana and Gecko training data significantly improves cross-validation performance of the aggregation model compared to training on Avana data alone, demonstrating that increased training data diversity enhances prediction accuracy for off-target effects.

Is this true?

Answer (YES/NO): NO